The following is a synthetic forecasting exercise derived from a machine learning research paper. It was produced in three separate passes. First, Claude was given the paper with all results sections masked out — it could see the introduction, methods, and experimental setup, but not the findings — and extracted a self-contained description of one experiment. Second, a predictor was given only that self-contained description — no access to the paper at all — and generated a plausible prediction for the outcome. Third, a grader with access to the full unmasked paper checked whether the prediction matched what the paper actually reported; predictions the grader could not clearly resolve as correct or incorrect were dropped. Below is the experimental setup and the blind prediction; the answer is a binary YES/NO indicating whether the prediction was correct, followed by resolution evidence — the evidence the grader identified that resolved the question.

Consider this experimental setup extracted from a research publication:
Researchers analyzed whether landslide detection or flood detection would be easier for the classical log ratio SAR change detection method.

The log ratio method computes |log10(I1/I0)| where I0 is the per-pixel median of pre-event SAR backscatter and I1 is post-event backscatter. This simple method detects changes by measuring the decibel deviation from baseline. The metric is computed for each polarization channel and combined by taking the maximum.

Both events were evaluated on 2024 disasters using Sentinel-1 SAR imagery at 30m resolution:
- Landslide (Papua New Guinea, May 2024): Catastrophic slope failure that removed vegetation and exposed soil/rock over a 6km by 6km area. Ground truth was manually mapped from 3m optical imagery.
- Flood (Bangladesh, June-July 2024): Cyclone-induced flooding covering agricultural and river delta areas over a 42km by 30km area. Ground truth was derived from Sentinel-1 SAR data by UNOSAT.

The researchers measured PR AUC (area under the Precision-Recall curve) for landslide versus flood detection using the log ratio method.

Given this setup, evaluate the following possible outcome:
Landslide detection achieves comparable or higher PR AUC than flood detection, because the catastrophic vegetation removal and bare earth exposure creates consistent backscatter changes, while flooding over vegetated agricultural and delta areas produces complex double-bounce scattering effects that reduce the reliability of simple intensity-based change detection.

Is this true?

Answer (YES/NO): NO